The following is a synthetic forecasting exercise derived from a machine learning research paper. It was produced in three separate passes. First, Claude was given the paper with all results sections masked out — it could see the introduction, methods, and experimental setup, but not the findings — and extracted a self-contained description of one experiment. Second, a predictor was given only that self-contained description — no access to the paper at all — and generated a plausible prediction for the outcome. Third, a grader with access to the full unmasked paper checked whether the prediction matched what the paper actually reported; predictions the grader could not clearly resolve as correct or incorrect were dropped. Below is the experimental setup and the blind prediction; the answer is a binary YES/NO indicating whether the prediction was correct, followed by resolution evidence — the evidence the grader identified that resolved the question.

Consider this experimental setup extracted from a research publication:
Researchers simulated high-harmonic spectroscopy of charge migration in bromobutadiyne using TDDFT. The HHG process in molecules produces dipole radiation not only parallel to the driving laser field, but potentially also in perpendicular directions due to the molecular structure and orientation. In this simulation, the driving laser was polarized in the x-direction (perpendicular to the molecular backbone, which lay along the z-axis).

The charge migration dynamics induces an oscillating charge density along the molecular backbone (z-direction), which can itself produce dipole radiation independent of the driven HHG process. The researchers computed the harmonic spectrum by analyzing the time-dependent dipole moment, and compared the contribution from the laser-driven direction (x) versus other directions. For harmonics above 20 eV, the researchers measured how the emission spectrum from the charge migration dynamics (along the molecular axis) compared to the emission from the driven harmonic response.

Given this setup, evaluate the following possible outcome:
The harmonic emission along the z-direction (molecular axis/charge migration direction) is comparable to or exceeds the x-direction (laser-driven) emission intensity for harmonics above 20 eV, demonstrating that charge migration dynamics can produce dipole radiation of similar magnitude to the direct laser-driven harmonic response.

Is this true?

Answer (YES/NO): NO